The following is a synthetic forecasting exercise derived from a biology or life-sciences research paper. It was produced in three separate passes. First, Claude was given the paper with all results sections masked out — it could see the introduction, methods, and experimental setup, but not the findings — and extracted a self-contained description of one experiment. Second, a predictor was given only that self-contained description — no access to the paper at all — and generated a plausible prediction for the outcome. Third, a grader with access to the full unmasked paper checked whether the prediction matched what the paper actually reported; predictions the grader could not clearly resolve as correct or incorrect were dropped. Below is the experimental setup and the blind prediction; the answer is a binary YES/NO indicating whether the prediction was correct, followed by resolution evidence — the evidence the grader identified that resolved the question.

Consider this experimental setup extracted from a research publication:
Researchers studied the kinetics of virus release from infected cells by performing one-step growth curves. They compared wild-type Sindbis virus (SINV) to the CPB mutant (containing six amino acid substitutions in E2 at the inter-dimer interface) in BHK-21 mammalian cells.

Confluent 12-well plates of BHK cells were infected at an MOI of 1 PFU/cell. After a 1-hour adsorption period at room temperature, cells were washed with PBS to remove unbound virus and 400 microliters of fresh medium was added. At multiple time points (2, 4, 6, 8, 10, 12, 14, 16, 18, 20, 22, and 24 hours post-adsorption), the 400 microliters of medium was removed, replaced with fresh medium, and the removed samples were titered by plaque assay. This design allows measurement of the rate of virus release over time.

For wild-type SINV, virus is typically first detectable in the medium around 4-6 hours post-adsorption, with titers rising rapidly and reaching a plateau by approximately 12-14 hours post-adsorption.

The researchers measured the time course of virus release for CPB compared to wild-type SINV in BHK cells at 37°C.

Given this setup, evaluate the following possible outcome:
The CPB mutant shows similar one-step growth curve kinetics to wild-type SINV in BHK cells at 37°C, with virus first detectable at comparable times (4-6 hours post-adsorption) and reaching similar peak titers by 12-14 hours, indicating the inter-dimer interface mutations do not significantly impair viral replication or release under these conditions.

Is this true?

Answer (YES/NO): NO